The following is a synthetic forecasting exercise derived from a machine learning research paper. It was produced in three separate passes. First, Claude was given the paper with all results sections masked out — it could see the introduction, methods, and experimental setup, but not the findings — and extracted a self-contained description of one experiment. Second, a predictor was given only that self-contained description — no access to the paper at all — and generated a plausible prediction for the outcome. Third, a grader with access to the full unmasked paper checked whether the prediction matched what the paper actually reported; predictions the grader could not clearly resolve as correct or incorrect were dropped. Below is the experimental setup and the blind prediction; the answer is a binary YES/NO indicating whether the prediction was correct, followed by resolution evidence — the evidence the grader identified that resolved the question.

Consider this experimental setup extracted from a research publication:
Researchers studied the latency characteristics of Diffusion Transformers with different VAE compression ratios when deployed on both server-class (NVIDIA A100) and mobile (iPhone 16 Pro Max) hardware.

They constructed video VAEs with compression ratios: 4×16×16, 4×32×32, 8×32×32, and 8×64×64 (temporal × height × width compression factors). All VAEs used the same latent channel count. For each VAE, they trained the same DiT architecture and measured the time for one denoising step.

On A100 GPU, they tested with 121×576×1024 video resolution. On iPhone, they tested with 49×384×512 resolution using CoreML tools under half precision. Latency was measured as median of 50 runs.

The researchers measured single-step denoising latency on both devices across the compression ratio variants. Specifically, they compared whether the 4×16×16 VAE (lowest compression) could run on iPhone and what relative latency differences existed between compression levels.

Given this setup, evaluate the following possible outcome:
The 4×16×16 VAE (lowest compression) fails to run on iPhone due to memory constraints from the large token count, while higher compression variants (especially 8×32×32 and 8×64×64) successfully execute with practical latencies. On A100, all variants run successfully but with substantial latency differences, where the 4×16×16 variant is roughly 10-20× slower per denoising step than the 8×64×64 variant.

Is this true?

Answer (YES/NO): NO